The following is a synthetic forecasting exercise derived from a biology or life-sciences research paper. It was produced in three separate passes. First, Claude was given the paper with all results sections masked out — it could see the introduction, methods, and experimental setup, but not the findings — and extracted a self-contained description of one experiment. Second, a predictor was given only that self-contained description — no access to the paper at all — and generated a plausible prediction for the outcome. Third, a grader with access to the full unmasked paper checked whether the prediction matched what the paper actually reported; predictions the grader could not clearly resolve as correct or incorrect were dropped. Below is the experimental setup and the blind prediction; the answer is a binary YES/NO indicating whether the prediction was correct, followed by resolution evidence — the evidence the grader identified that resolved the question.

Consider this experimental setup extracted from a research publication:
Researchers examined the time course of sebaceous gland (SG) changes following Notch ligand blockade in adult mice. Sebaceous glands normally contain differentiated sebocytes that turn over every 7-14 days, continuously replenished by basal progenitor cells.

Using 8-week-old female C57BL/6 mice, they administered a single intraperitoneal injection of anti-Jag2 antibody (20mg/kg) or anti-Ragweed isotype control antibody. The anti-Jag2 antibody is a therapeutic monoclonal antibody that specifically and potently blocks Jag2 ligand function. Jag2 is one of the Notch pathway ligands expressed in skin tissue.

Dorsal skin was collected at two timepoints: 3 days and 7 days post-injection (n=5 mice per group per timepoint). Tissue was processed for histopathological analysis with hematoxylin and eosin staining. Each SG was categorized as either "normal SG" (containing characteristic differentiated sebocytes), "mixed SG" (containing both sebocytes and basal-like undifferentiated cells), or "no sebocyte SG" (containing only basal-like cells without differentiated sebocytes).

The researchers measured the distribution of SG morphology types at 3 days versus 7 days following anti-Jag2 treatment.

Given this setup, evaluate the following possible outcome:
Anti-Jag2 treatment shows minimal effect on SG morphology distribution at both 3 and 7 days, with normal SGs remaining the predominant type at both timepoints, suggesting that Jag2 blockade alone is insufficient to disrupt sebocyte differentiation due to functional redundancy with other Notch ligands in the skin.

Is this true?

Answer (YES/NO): NO